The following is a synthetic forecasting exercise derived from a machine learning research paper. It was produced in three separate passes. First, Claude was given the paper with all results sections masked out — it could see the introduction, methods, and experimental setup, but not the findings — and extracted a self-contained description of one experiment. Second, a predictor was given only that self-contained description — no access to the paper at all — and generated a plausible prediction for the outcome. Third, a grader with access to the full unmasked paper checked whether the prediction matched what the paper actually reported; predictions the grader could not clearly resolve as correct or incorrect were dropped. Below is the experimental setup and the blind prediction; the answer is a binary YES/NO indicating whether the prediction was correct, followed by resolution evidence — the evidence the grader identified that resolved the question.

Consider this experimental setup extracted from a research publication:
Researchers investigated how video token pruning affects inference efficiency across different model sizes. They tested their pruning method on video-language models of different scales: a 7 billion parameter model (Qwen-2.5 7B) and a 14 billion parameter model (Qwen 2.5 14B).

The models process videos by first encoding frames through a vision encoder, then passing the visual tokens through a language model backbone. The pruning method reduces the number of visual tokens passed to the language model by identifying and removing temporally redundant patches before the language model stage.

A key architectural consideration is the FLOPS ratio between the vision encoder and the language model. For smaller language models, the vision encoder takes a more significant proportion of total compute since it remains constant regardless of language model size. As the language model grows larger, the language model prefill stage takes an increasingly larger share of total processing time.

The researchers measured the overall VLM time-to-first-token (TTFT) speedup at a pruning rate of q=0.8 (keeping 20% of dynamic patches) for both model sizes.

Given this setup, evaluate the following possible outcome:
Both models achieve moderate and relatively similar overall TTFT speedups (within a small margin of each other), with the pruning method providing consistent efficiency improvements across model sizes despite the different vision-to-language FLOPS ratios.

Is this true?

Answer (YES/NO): NO